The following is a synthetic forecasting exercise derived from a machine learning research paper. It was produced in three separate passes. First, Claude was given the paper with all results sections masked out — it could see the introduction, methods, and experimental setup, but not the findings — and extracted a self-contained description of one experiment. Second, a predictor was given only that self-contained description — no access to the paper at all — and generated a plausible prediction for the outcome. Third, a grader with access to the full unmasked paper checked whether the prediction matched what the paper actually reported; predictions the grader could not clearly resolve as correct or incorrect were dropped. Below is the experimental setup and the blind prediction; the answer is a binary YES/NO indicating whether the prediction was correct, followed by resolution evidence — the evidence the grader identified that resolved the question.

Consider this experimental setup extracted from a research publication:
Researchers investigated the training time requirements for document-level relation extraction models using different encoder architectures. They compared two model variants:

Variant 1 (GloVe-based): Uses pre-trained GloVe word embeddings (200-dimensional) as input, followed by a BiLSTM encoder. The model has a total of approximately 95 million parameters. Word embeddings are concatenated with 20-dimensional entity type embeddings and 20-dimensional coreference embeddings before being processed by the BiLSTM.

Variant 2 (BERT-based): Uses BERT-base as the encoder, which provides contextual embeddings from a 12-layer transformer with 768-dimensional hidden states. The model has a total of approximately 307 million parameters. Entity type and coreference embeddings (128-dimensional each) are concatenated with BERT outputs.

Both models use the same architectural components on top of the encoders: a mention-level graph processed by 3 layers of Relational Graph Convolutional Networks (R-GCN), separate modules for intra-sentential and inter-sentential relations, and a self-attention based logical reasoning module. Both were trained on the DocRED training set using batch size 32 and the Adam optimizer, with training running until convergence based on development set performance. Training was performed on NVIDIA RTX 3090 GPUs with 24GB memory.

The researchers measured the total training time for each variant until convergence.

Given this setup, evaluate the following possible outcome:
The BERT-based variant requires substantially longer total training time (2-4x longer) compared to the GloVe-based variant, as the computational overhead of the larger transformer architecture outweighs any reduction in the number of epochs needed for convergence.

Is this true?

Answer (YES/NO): NO